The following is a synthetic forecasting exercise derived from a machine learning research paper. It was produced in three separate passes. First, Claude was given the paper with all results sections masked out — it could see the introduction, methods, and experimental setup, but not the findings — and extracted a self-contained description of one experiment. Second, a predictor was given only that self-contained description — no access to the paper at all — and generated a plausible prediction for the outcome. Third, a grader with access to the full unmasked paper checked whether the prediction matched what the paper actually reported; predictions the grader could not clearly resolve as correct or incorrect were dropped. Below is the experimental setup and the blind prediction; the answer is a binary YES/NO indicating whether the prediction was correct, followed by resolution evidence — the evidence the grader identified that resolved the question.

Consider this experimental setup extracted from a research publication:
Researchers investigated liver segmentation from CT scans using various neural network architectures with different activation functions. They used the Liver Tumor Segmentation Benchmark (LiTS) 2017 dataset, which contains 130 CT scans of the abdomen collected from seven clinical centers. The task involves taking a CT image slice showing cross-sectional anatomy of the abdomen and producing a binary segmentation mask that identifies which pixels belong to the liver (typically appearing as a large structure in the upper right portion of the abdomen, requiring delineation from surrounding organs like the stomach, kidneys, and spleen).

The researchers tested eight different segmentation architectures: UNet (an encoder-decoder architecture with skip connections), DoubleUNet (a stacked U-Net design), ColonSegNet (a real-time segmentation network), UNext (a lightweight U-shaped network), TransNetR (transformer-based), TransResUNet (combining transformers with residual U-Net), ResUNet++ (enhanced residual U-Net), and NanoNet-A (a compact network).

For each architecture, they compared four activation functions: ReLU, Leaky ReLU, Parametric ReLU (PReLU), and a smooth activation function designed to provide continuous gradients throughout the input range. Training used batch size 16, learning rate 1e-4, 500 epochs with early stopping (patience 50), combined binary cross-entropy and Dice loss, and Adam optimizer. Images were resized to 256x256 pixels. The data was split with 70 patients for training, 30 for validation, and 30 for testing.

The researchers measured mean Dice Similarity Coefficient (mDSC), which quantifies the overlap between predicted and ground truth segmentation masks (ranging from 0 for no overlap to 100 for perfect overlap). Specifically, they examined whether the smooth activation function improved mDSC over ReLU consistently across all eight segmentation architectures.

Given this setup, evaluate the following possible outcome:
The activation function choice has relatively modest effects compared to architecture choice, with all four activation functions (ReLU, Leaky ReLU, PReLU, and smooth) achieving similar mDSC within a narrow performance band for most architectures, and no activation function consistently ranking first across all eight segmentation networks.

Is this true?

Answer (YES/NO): NO